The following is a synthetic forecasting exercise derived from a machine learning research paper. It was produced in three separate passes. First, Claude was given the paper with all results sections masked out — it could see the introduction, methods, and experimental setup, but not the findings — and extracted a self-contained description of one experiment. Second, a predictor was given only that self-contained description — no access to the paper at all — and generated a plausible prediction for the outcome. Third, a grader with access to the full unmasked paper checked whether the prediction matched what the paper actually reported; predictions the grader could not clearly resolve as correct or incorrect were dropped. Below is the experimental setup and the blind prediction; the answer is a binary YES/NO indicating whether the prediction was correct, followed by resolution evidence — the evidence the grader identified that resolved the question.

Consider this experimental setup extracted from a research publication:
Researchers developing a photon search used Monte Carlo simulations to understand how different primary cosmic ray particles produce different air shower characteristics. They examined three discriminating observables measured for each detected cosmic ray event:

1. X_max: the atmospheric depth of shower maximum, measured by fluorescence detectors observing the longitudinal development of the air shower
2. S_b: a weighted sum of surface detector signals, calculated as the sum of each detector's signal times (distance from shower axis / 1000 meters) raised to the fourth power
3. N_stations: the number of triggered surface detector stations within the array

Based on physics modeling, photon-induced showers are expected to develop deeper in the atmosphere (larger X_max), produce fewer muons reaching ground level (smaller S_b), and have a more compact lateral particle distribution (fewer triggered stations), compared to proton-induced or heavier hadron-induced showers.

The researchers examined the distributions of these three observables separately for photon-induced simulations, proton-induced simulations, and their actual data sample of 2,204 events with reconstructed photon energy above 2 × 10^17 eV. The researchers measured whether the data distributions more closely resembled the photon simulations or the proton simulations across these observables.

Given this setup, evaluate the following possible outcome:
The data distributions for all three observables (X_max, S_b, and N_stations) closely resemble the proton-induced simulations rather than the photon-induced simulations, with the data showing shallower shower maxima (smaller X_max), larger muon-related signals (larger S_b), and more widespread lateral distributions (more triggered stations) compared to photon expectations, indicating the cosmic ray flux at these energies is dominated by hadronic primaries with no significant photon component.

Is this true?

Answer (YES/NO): NO